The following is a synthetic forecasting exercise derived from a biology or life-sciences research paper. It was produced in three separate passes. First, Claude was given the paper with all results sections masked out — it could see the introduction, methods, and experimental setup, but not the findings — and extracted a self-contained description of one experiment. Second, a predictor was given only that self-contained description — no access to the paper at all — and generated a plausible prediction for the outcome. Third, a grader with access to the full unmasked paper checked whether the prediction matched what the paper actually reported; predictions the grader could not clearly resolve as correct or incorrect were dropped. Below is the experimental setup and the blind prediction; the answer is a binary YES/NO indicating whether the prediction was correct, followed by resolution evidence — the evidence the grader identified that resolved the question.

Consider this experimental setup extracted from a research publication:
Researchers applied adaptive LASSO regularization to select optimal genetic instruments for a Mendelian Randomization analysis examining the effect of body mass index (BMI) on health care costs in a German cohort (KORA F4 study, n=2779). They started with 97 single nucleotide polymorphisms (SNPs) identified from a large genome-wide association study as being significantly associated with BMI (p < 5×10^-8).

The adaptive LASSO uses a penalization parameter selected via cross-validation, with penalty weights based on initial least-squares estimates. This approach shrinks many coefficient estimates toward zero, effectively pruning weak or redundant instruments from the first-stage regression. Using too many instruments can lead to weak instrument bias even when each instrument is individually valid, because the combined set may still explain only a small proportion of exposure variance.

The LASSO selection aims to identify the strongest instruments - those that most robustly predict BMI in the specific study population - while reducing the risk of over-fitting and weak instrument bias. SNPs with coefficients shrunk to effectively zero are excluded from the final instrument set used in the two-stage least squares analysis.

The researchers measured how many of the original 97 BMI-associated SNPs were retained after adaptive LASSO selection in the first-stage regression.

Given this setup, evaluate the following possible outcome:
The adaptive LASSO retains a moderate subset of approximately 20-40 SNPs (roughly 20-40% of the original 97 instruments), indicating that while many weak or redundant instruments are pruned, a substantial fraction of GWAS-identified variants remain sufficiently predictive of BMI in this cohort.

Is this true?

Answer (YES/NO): NO